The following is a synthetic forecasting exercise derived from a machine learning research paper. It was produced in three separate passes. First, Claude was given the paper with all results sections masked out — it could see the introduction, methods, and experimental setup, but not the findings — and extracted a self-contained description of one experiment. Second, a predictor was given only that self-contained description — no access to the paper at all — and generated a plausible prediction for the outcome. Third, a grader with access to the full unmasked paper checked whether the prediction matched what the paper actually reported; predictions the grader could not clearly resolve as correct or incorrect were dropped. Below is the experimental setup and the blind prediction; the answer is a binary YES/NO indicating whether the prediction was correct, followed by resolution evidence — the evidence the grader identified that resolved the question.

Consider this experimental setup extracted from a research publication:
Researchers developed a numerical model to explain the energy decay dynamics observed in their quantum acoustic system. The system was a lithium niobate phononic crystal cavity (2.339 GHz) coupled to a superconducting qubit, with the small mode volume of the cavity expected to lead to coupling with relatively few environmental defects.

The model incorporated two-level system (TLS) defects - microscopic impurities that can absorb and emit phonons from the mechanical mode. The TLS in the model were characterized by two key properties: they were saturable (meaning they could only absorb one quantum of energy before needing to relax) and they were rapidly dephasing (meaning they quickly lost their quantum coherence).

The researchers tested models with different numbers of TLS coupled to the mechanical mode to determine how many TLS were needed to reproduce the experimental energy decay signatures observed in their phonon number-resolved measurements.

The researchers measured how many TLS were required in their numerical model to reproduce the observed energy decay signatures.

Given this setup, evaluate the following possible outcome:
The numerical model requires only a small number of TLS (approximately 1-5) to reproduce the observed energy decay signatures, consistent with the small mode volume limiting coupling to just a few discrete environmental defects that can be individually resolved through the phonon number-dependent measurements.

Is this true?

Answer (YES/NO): YES